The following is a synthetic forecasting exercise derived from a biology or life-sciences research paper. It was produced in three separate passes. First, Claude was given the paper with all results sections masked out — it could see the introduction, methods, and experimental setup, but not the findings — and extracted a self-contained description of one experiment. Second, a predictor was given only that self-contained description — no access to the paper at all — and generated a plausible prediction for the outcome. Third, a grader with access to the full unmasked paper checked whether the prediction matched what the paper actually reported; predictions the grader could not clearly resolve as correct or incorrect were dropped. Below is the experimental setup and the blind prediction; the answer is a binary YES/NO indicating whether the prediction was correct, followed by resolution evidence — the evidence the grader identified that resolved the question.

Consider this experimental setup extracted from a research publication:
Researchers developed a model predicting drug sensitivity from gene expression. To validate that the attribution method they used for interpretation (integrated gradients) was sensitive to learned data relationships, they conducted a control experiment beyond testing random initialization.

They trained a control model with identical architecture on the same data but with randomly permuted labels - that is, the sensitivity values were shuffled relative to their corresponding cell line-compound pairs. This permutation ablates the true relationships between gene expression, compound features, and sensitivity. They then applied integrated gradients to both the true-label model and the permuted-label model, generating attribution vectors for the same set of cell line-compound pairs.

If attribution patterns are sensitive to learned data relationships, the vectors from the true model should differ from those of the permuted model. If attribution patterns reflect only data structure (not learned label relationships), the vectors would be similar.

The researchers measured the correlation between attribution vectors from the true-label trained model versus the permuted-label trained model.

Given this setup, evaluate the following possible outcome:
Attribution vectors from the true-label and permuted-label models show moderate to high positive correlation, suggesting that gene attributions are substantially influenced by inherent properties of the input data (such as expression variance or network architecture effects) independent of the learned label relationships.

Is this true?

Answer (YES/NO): NO